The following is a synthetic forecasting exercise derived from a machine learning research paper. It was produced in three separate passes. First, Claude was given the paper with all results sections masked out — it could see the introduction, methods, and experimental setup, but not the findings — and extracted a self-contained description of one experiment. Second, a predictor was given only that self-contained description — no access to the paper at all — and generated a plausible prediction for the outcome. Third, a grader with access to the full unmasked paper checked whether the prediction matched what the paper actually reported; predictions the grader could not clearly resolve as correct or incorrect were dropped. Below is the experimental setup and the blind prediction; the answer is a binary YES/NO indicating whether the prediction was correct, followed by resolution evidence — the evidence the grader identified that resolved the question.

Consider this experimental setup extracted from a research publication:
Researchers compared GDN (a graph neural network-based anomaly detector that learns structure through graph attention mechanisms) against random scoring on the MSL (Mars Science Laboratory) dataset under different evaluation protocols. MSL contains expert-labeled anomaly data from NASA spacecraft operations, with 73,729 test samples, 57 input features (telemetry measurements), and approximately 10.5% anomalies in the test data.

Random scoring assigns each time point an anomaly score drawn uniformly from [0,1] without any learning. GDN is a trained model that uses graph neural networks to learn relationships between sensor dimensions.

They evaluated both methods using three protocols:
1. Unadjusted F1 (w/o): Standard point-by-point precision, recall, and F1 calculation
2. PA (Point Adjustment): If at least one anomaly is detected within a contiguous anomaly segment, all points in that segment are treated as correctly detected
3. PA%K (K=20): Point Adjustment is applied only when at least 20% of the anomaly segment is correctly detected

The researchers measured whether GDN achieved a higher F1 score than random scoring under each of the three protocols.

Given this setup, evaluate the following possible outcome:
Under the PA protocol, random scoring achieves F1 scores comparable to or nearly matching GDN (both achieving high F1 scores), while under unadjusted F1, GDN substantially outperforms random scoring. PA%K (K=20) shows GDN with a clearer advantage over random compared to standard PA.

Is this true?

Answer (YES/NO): NO